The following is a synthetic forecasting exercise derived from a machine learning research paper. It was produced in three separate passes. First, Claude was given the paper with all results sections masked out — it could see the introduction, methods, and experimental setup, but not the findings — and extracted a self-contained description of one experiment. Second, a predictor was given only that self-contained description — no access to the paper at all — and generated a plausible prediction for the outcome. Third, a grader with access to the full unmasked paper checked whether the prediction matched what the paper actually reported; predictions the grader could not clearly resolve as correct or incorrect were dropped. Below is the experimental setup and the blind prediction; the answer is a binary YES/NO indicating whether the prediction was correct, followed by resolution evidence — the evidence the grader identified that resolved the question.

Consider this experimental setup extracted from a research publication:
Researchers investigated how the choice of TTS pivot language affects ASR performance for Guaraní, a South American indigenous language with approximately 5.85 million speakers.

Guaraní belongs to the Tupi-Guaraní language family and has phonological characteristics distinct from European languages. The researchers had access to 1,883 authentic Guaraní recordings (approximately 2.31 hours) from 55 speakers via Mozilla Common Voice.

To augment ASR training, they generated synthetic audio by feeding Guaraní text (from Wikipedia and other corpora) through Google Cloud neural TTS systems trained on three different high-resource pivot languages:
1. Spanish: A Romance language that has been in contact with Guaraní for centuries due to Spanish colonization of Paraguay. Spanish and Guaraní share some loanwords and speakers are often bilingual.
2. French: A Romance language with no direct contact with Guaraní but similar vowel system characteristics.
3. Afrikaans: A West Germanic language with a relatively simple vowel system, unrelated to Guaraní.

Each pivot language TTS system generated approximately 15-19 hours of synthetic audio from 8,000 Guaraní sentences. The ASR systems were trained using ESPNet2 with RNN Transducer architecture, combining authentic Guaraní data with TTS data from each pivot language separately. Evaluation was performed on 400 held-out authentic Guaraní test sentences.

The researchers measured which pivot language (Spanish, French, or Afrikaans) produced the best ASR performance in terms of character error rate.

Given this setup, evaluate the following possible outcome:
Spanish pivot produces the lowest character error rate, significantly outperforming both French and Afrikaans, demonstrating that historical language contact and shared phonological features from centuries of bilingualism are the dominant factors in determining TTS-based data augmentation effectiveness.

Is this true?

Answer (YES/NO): NO